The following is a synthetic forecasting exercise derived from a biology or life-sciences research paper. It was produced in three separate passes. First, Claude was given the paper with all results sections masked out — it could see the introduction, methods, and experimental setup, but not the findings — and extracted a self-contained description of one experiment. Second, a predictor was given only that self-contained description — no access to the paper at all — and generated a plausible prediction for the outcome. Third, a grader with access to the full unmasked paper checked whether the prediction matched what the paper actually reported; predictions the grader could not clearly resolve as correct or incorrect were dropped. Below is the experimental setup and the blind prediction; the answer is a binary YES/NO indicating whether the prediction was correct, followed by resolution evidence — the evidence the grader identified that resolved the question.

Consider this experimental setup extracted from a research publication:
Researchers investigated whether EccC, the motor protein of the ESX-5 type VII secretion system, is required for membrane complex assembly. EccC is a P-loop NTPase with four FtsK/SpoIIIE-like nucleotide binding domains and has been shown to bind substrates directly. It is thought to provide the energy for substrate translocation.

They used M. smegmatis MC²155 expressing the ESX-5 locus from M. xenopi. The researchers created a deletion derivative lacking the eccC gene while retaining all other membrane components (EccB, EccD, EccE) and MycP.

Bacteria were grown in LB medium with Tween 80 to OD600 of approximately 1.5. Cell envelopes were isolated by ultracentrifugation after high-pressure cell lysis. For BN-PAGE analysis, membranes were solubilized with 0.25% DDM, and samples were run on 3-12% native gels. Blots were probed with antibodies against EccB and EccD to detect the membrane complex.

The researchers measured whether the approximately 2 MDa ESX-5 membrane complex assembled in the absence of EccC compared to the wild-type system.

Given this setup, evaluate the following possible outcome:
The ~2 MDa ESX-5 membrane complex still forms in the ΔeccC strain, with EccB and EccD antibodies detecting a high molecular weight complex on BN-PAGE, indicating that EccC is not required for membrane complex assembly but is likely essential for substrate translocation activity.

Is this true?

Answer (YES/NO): NO